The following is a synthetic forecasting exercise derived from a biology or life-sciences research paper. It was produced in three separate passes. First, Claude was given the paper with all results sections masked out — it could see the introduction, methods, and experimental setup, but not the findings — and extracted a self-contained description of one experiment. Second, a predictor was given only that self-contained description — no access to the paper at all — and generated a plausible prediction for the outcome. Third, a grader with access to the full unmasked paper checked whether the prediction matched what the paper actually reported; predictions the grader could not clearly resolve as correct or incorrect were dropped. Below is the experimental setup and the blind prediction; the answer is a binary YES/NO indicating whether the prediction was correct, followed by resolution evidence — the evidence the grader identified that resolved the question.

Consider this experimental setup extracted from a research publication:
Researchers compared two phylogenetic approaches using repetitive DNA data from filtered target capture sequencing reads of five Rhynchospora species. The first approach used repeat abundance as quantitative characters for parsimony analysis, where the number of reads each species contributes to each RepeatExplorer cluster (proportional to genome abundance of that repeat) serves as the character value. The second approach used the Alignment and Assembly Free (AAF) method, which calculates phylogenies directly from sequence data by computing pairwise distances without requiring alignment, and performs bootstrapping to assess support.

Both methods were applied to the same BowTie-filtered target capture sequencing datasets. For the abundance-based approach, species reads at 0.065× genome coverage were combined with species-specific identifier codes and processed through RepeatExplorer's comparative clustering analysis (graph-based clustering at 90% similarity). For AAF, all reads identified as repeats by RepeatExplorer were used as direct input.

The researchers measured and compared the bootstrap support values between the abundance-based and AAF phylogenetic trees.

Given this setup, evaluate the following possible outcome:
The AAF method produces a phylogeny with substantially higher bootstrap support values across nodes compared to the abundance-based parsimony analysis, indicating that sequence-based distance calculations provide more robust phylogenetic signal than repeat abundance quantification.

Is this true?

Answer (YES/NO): NO